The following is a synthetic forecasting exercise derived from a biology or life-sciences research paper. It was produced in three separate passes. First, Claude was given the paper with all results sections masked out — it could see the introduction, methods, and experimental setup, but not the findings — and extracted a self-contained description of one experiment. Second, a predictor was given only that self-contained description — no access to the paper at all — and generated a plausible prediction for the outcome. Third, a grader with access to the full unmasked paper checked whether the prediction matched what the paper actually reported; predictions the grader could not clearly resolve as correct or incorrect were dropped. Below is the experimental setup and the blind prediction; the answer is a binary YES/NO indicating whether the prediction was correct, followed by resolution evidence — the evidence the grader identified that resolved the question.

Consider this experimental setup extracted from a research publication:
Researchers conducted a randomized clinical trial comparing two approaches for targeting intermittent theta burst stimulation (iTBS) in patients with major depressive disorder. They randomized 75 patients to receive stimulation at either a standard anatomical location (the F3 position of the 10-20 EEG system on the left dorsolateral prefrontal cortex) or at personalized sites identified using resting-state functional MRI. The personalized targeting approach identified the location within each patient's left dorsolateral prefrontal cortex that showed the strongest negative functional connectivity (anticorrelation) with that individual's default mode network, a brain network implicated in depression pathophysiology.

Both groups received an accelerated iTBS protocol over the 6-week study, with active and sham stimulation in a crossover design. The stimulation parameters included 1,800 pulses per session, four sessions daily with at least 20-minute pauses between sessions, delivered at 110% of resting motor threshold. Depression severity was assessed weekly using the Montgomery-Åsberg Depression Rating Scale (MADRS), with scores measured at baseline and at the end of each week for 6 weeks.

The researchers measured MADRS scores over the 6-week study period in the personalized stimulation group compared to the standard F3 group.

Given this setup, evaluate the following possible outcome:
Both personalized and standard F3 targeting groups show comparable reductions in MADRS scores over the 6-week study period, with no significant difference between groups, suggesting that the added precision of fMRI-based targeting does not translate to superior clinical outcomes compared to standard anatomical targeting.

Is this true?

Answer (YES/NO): YES